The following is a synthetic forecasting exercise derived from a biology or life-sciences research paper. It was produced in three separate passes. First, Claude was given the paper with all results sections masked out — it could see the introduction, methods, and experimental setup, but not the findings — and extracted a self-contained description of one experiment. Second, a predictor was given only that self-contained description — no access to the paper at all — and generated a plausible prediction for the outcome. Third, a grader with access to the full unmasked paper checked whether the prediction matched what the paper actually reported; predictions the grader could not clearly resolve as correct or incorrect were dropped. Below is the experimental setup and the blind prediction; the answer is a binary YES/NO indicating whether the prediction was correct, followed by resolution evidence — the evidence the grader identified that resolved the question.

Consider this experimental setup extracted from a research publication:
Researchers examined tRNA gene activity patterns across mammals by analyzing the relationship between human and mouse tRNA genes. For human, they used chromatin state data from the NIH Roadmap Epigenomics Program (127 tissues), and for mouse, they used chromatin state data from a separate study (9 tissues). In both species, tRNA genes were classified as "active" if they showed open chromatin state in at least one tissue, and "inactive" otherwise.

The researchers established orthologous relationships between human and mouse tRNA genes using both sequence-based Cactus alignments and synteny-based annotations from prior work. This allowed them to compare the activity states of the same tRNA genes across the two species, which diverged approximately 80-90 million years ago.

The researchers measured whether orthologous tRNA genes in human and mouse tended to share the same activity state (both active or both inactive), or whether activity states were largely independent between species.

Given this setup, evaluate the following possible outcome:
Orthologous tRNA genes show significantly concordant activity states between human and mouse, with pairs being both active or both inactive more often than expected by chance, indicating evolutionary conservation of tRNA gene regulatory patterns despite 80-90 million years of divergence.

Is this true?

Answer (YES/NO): YES